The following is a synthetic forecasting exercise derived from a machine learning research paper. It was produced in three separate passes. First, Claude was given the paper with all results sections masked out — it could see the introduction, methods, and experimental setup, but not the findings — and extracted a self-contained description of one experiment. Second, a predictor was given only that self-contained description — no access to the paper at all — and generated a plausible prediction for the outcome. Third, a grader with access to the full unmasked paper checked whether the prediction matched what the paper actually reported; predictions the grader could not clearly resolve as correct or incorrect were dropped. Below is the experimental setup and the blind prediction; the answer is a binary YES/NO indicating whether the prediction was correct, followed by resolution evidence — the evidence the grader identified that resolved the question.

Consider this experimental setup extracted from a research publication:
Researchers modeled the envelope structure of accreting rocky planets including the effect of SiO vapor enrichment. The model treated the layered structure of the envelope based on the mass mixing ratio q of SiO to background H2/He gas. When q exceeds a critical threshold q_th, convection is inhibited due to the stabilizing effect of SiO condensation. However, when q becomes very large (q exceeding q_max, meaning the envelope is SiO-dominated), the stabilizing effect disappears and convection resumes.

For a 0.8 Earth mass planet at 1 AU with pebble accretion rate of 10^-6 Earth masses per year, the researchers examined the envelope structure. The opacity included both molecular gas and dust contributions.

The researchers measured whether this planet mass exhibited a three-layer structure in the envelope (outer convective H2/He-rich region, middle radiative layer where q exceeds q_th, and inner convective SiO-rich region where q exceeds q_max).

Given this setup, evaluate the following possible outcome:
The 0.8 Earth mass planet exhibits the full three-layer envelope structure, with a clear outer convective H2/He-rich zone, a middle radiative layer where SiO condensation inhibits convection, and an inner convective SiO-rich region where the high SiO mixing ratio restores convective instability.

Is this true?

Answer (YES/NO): YES